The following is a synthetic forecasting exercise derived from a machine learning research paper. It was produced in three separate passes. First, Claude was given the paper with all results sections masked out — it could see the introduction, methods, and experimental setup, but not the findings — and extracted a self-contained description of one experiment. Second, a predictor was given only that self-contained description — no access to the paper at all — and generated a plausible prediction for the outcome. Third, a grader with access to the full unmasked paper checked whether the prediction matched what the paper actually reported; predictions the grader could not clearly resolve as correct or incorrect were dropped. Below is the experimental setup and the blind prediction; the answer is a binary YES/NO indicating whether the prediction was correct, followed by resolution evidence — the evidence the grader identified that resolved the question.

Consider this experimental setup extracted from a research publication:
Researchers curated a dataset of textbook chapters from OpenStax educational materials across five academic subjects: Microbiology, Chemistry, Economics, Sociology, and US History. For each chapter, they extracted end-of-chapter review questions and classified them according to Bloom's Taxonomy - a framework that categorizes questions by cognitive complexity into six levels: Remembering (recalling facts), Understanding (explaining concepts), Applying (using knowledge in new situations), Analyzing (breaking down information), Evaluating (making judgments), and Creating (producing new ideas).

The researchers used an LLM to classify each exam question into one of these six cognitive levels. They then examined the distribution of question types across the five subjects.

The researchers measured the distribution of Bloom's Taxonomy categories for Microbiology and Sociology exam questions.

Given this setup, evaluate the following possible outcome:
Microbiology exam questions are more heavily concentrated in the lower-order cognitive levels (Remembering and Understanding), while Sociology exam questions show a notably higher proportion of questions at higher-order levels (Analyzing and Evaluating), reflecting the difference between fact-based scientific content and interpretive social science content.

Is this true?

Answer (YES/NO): NO